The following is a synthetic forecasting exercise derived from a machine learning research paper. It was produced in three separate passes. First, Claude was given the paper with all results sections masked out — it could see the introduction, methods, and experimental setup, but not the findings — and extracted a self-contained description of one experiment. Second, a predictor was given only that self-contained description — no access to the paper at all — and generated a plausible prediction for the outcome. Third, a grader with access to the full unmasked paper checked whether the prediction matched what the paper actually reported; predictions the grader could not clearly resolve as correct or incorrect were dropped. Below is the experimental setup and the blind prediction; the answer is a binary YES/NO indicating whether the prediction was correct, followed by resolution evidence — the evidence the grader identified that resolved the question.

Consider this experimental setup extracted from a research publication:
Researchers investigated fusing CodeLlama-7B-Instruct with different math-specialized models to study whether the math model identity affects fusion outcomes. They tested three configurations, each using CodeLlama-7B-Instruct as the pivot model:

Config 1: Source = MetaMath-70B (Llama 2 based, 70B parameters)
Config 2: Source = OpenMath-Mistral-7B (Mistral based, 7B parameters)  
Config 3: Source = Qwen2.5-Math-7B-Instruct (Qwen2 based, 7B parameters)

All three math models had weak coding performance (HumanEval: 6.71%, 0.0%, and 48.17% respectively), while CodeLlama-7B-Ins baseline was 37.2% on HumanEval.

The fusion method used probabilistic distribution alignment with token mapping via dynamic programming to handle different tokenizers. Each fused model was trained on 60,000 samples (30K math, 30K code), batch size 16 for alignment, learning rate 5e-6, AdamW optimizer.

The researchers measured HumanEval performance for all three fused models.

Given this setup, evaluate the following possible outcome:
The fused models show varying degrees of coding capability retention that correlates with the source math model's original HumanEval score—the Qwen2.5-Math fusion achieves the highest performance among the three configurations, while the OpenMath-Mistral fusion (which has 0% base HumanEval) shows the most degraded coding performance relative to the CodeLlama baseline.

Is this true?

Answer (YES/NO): NO